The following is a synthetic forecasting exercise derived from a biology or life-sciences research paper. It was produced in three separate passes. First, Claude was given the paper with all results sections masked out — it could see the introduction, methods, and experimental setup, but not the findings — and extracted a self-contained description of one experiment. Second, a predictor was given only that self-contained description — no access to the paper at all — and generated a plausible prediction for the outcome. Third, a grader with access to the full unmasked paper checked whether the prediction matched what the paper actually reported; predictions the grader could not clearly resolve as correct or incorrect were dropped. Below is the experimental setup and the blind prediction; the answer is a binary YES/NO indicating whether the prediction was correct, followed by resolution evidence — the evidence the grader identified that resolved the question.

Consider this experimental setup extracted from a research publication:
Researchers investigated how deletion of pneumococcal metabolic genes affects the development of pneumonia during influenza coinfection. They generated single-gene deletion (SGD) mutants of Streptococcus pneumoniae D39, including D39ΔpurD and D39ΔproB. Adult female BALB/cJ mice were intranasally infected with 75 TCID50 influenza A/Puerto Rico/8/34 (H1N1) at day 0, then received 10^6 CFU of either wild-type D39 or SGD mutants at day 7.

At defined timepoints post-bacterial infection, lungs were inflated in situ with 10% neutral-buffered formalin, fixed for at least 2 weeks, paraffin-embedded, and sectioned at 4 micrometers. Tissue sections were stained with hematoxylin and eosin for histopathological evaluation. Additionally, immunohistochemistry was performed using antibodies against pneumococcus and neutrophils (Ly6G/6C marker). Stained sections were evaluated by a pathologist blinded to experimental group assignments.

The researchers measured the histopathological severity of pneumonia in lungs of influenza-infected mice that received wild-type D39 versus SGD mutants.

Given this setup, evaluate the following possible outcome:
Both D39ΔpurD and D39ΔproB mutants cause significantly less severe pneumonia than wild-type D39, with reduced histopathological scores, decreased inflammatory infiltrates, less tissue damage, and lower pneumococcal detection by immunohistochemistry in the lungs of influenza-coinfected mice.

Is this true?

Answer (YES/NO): YES